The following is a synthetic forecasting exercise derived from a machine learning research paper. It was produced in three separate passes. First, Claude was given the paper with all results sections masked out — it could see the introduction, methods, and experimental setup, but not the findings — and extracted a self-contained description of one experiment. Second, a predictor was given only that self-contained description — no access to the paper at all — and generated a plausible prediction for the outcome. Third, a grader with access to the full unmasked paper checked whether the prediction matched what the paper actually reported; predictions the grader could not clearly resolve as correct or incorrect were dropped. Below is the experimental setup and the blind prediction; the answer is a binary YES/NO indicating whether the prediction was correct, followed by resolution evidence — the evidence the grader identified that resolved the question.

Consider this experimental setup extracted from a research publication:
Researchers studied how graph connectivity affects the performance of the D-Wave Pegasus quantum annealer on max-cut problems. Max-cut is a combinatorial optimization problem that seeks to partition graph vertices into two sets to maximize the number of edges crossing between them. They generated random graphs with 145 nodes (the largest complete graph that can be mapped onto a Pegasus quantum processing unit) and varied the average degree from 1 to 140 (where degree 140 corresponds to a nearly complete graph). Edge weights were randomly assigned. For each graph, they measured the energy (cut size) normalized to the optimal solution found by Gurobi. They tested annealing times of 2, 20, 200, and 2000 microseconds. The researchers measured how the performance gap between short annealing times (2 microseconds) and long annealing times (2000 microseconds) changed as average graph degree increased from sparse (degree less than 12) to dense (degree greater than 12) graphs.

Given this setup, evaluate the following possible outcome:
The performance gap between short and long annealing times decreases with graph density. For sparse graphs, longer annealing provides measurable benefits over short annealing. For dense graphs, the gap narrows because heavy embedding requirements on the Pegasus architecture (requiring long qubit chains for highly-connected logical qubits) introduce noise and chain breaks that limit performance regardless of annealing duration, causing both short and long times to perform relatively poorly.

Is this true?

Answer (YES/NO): YES